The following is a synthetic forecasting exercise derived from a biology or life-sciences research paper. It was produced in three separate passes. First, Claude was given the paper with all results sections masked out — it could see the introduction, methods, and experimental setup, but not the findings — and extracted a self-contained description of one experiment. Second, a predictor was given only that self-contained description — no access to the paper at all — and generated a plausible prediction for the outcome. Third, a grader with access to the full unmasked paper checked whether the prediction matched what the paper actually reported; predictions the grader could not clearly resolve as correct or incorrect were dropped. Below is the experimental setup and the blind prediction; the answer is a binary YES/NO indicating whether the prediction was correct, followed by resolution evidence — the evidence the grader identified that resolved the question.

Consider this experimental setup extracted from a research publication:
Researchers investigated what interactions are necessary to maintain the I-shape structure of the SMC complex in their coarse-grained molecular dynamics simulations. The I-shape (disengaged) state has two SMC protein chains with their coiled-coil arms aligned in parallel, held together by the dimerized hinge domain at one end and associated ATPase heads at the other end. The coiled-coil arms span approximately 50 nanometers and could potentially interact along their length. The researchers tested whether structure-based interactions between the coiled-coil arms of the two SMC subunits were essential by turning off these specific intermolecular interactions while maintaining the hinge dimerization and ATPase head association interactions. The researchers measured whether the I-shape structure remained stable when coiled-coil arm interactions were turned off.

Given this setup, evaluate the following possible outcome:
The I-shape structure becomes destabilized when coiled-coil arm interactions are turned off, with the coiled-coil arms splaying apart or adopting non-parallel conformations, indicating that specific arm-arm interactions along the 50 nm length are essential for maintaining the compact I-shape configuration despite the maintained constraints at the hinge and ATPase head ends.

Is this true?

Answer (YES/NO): NO